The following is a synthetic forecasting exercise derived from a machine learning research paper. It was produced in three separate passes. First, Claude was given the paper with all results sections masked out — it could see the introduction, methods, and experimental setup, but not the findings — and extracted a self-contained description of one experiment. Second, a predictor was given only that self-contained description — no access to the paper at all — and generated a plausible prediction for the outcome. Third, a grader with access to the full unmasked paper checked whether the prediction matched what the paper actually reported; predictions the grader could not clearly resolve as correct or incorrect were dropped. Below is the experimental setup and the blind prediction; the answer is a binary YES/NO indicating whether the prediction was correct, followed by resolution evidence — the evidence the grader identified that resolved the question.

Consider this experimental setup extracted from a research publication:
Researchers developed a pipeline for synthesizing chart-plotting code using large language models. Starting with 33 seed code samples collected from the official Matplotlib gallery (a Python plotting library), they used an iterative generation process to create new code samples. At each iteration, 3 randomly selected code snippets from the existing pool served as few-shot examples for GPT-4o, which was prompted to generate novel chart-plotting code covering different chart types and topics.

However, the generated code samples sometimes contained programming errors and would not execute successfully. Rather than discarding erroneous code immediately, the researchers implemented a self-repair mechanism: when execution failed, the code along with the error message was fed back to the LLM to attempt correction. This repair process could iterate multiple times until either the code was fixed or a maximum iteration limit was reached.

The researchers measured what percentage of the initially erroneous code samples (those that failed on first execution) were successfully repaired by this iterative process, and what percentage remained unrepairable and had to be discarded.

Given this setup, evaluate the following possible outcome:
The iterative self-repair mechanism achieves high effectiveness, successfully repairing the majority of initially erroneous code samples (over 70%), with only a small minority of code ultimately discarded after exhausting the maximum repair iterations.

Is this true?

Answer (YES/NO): YES